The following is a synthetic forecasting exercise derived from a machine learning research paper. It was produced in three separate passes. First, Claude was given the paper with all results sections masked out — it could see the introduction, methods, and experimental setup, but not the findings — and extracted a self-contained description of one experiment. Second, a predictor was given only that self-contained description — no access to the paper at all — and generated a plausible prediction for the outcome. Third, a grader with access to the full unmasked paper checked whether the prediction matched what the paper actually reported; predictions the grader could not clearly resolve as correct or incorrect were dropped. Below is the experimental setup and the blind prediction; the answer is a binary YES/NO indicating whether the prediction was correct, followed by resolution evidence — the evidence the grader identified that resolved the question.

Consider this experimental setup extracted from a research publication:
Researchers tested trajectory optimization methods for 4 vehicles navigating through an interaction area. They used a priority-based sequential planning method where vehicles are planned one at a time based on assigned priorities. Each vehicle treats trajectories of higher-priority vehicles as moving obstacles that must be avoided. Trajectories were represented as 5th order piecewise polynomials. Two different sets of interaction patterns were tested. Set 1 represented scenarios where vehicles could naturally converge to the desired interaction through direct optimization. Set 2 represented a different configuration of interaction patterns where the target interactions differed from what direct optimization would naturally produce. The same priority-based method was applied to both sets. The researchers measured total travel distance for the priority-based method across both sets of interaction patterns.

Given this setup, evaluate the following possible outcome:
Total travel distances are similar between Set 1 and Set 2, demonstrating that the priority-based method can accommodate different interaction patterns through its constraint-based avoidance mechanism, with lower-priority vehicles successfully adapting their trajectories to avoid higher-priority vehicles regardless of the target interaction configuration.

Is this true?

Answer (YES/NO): YES